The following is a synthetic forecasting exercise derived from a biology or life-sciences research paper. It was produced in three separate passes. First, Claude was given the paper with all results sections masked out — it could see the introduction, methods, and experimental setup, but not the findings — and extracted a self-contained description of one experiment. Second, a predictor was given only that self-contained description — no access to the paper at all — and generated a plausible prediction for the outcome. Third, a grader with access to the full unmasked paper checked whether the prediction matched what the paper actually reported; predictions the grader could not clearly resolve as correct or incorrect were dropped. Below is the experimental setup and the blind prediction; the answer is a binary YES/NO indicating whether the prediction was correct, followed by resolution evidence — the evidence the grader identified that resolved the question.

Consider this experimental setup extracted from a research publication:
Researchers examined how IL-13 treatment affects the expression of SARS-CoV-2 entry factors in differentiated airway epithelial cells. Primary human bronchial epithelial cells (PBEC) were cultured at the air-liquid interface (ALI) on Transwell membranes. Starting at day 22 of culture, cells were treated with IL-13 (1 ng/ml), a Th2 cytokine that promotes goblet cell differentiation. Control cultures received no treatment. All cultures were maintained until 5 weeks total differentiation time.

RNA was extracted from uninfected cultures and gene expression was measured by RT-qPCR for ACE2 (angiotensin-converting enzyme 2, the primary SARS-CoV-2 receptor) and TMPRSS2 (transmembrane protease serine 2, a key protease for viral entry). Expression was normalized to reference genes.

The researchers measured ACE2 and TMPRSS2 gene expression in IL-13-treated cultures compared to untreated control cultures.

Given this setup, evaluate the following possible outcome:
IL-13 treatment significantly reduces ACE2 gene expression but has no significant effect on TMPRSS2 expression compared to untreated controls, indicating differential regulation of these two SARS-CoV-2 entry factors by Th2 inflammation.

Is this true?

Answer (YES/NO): NO